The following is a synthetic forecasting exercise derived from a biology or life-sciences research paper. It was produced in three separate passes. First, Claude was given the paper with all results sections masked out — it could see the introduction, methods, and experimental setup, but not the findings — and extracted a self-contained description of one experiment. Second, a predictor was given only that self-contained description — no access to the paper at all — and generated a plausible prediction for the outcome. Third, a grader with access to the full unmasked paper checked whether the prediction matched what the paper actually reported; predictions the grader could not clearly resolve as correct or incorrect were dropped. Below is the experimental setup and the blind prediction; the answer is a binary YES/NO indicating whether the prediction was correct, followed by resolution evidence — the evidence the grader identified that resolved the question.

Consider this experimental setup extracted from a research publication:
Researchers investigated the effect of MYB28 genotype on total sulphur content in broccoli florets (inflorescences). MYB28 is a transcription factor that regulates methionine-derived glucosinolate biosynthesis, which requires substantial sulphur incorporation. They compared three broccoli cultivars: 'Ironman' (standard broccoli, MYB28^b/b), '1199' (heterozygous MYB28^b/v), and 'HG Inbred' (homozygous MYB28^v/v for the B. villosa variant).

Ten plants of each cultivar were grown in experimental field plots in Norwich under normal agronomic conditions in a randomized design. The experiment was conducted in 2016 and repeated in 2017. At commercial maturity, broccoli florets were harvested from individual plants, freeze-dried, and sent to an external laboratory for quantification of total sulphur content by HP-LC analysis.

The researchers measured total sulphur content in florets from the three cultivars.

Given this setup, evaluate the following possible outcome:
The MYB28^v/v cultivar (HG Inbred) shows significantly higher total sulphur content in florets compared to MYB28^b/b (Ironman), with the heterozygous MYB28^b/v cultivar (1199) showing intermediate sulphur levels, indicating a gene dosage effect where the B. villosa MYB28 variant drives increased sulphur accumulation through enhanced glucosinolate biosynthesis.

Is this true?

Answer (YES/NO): NO